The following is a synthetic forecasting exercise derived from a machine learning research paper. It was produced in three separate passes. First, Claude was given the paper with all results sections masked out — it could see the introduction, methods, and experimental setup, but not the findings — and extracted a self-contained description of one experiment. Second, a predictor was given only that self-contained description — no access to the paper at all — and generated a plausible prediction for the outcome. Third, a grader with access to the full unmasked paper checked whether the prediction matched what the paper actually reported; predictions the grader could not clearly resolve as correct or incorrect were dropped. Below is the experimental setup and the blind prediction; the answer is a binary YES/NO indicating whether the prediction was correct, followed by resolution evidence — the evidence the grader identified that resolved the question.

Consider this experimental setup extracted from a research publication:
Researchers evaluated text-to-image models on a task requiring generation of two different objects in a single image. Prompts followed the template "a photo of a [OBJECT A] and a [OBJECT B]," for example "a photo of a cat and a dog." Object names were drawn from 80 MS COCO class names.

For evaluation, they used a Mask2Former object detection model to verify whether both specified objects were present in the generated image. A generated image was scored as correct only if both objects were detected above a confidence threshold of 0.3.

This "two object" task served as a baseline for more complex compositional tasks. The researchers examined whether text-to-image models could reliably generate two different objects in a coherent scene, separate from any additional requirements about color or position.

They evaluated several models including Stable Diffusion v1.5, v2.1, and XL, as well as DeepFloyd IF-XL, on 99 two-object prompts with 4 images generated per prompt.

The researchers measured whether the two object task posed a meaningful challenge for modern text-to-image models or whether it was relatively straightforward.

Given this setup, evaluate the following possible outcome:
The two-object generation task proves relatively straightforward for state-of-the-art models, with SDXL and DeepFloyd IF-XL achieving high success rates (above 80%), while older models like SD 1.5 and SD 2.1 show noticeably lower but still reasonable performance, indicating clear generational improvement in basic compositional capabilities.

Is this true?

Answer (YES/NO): NO